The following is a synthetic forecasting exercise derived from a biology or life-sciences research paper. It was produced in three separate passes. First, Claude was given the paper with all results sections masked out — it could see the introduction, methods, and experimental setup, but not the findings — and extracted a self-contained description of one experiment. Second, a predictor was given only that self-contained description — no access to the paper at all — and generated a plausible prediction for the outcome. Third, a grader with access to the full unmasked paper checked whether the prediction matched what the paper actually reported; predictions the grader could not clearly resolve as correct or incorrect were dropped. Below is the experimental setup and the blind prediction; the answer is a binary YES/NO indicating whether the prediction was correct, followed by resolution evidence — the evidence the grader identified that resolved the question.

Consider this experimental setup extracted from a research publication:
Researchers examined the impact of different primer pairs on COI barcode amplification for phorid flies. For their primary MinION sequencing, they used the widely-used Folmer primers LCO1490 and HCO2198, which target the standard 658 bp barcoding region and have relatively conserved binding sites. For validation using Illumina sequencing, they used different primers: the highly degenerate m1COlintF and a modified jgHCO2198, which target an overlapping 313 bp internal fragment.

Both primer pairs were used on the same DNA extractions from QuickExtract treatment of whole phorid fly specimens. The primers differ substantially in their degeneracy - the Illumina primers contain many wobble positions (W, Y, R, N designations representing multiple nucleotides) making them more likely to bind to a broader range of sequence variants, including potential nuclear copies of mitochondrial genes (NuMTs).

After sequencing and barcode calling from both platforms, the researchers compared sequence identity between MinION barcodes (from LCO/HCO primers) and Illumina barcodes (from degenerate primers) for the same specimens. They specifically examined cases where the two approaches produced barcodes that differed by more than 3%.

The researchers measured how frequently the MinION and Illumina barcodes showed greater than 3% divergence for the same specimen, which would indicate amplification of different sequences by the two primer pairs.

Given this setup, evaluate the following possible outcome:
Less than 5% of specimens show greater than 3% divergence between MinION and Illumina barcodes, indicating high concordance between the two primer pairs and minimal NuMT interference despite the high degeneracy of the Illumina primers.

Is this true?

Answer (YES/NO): YES